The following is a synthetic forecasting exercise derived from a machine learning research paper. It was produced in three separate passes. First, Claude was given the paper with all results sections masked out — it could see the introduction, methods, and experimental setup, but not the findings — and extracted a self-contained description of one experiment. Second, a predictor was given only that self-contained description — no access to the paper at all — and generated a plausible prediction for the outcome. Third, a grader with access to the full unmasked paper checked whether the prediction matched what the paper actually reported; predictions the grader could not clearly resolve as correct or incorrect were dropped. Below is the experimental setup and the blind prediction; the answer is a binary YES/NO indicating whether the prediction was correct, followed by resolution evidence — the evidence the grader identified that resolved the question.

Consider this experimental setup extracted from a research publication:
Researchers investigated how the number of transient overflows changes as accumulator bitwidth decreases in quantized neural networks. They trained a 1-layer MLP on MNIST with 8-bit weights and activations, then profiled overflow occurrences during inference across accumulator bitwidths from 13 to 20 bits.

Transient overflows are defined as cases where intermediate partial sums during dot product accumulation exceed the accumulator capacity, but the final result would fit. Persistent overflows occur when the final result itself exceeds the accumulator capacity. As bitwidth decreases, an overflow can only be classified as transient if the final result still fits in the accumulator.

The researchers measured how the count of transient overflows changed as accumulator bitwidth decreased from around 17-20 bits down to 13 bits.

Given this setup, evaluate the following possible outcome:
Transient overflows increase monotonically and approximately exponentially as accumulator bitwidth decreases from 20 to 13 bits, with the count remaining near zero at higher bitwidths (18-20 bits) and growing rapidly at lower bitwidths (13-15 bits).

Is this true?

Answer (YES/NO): NO